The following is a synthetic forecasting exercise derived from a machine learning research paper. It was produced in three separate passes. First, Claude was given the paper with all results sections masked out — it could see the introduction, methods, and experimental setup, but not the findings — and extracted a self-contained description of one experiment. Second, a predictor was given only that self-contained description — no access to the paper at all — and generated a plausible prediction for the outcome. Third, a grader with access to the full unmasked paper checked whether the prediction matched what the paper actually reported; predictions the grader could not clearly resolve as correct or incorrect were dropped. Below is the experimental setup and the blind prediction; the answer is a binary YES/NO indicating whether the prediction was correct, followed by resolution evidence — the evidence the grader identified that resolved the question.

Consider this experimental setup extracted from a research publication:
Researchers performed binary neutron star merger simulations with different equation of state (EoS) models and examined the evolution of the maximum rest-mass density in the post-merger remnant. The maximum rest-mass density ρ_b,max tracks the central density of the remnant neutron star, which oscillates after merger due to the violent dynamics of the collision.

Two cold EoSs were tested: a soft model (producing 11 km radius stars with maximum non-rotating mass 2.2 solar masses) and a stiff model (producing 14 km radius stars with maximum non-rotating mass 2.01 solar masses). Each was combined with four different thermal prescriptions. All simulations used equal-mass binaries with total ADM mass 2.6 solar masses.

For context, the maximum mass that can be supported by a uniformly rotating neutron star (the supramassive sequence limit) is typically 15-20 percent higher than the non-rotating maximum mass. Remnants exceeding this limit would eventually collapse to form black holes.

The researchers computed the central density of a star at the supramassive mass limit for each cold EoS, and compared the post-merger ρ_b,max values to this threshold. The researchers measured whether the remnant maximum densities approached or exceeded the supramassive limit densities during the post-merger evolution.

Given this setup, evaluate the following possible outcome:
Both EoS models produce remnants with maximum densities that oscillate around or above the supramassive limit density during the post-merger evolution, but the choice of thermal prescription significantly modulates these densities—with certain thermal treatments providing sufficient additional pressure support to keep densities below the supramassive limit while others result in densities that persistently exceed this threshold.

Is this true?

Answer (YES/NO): NO